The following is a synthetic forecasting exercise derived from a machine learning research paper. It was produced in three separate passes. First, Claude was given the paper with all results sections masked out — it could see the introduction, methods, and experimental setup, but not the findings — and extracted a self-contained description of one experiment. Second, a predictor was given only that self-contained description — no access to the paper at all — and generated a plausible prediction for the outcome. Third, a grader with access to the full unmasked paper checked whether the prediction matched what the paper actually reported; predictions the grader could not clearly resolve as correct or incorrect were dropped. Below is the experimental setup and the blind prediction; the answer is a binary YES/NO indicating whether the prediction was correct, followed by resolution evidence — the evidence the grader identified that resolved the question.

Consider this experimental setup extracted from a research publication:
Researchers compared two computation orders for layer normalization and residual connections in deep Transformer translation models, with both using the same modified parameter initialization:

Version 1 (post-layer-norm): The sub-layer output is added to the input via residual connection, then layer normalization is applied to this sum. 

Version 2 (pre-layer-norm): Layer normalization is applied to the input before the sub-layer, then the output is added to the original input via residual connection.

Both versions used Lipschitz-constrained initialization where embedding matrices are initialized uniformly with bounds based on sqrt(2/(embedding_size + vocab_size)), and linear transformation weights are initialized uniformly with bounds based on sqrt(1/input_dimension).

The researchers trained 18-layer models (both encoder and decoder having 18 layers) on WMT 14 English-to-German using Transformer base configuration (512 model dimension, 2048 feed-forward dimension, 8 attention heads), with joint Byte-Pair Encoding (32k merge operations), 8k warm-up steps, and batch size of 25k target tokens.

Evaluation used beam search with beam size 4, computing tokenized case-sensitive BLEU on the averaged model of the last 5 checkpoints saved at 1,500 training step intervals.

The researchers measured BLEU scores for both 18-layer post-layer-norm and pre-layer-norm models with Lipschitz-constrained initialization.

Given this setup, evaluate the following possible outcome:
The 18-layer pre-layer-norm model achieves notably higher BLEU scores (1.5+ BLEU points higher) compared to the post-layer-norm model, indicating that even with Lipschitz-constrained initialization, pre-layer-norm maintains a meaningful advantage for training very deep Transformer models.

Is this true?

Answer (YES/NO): NO